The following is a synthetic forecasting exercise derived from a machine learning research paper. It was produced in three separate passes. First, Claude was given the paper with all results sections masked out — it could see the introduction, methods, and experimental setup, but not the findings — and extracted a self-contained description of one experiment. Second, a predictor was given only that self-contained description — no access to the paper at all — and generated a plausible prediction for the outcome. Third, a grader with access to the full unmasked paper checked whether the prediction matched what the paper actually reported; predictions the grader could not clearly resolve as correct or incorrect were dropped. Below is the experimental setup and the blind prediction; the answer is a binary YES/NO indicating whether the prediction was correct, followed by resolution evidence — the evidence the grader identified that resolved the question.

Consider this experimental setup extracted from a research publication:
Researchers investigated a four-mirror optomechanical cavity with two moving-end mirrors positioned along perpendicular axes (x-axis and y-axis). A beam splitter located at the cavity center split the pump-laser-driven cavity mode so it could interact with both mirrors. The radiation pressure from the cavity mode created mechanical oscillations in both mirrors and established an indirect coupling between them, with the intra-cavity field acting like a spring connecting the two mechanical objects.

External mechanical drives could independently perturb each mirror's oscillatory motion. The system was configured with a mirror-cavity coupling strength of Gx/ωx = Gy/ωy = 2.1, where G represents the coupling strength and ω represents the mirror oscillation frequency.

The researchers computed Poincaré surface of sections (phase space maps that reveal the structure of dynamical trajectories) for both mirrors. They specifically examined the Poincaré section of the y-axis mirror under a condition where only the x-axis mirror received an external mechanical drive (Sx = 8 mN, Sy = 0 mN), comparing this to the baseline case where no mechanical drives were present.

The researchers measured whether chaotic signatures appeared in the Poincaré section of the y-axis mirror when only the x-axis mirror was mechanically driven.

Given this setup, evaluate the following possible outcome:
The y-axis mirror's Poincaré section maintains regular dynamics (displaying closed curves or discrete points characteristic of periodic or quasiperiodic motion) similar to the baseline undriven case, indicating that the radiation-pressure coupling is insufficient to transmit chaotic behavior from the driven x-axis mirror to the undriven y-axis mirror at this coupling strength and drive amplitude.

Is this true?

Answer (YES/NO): NO